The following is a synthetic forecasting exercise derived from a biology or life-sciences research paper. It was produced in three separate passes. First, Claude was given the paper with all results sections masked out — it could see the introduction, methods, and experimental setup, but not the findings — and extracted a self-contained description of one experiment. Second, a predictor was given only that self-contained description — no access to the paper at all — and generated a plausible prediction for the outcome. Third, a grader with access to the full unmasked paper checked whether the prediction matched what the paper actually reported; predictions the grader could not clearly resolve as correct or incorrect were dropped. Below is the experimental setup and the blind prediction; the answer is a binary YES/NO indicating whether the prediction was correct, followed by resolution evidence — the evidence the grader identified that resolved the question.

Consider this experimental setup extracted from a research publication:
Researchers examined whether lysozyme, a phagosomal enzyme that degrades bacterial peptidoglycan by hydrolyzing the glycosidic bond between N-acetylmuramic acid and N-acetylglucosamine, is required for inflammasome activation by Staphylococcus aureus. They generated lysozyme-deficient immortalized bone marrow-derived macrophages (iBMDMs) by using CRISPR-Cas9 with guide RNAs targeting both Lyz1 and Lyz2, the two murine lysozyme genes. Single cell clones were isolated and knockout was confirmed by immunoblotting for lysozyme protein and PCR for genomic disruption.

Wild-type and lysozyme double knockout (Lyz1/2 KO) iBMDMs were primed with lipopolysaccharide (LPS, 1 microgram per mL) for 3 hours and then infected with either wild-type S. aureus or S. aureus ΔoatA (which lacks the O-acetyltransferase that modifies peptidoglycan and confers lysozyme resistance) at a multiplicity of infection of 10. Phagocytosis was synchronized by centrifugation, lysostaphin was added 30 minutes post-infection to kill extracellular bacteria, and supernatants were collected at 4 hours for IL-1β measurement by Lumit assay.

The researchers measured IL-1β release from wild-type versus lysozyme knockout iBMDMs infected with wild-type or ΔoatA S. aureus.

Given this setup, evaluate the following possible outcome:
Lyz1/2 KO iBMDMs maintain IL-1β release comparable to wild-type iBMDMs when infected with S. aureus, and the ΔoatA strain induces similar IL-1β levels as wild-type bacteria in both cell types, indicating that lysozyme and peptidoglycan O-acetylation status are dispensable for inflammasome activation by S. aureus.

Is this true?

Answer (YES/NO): NO